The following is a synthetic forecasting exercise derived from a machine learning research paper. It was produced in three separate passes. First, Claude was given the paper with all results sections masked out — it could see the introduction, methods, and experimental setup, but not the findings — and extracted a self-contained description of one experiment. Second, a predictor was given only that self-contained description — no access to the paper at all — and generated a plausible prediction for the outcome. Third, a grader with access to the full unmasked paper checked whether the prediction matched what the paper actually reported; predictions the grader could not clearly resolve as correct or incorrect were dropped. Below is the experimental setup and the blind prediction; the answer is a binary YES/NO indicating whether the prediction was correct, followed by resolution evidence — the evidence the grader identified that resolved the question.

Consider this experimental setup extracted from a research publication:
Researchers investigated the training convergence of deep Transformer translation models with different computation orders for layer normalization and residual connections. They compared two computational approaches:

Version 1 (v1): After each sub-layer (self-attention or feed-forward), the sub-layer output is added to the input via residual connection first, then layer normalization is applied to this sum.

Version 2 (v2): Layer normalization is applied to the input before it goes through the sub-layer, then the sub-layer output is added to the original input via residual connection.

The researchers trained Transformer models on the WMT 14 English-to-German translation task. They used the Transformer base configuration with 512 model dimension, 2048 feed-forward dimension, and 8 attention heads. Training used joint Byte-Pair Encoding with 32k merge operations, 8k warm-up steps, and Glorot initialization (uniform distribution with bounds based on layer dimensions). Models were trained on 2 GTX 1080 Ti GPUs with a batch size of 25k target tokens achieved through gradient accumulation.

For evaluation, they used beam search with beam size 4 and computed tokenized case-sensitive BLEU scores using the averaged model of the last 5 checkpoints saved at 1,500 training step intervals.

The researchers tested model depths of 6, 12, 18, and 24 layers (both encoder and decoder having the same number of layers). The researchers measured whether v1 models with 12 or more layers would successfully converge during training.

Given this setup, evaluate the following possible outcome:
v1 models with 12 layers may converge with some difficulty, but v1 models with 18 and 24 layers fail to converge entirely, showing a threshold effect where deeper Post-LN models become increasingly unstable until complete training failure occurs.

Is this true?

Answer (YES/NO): NO